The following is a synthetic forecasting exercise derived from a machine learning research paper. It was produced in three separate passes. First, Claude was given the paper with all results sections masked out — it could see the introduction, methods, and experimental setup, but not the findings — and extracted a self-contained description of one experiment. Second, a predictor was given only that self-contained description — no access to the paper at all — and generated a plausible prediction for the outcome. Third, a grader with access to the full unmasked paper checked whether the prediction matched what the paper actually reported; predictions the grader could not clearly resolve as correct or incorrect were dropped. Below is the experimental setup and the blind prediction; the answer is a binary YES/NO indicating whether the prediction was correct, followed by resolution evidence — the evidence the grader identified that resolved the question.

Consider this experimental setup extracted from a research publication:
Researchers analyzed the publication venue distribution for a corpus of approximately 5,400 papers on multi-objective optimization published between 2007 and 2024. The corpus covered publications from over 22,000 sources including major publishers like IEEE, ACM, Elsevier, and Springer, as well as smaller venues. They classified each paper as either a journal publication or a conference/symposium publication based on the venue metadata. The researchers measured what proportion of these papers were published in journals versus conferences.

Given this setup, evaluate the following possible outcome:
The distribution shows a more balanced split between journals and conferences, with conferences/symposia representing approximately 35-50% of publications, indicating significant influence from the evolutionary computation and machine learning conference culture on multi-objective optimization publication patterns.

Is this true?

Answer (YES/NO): NO